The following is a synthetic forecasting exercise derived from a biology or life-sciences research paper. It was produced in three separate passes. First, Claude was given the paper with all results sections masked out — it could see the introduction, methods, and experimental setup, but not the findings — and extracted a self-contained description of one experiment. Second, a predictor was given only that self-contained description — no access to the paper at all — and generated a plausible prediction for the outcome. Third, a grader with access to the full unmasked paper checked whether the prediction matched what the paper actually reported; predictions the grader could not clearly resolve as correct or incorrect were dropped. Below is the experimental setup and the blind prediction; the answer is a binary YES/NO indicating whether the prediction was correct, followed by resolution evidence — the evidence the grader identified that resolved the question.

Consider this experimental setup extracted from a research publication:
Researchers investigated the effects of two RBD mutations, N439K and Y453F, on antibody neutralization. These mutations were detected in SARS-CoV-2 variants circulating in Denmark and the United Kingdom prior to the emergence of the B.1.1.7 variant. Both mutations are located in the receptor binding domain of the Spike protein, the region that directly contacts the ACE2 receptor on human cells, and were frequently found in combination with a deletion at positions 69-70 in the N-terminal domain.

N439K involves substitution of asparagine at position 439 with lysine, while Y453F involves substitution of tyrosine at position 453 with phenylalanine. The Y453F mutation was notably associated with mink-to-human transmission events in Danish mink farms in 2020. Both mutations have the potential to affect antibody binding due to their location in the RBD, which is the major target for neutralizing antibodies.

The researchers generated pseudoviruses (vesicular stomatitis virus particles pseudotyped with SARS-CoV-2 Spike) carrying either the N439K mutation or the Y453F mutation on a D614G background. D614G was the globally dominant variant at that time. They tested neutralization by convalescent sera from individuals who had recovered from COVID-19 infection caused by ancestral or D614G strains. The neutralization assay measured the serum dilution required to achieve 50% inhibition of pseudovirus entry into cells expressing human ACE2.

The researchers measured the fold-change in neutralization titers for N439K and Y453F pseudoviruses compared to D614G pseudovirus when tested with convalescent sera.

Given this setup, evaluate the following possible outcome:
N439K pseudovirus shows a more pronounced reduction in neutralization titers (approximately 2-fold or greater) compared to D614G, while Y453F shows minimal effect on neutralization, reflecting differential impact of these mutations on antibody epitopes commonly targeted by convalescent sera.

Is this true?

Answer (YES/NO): NO